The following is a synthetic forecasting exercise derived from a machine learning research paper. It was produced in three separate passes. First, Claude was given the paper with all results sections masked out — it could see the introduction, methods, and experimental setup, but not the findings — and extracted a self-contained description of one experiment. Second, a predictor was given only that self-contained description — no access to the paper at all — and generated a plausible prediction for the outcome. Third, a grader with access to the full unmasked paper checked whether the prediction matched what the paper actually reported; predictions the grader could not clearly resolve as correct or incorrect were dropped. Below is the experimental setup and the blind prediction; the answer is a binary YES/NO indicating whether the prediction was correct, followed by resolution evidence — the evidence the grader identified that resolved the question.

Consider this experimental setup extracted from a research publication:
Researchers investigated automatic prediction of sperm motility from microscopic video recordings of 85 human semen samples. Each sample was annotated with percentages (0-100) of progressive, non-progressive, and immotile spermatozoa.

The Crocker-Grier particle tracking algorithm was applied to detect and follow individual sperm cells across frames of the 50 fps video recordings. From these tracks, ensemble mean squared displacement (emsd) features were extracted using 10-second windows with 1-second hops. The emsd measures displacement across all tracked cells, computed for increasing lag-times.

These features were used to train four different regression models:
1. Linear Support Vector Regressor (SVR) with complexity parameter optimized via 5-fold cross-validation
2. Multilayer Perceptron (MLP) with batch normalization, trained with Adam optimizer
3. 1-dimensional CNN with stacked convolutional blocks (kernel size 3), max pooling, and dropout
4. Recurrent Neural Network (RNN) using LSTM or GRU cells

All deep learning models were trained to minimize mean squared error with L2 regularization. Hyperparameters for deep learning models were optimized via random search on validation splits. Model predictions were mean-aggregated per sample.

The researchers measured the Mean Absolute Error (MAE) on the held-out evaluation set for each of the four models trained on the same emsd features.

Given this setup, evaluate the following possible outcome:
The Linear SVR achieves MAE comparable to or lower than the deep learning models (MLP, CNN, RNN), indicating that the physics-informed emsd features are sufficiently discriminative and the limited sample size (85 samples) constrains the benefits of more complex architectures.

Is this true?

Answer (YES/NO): YES